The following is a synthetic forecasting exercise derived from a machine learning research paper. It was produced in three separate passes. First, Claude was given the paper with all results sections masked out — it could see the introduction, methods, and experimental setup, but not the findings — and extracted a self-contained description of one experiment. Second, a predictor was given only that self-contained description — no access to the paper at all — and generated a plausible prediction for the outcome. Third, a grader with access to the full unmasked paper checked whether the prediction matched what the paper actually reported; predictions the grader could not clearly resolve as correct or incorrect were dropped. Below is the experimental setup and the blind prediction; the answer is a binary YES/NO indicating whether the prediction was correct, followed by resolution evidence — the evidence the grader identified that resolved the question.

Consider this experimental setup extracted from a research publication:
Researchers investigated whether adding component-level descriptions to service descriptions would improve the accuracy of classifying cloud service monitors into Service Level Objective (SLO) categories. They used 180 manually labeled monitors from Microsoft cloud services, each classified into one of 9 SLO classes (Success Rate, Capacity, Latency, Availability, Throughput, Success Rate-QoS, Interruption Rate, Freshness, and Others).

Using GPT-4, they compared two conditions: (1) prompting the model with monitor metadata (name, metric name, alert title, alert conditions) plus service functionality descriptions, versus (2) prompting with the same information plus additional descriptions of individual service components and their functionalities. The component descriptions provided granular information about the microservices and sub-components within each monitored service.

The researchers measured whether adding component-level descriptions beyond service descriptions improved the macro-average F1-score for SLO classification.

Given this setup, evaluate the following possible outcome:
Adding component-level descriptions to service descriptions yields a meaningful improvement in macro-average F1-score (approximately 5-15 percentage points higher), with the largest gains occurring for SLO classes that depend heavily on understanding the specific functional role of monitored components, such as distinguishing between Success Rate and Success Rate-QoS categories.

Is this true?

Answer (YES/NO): NO